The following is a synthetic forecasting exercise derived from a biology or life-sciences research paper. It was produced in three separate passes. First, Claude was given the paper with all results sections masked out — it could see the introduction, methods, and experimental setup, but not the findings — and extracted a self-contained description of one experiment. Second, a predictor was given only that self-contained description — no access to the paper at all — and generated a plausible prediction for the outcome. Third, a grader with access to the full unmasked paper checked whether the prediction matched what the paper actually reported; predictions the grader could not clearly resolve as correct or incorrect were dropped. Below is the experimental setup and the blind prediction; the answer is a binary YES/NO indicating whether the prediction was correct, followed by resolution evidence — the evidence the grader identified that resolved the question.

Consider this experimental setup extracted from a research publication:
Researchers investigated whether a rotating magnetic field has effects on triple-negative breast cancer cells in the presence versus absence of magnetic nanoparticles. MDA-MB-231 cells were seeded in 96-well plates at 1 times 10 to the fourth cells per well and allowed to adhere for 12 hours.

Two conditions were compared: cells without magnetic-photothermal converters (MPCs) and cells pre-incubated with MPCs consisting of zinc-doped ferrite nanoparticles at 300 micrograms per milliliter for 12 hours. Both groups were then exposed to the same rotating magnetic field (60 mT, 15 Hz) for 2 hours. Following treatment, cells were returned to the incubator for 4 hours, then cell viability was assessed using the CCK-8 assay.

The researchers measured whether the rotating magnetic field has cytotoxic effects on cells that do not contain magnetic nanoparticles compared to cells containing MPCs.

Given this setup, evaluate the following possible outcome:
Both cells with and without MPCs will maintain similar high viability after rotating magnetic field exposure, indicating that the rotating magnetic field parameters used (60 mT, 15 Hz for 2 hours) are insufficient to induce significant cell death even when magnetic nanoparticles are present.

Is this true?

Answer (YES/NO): NO